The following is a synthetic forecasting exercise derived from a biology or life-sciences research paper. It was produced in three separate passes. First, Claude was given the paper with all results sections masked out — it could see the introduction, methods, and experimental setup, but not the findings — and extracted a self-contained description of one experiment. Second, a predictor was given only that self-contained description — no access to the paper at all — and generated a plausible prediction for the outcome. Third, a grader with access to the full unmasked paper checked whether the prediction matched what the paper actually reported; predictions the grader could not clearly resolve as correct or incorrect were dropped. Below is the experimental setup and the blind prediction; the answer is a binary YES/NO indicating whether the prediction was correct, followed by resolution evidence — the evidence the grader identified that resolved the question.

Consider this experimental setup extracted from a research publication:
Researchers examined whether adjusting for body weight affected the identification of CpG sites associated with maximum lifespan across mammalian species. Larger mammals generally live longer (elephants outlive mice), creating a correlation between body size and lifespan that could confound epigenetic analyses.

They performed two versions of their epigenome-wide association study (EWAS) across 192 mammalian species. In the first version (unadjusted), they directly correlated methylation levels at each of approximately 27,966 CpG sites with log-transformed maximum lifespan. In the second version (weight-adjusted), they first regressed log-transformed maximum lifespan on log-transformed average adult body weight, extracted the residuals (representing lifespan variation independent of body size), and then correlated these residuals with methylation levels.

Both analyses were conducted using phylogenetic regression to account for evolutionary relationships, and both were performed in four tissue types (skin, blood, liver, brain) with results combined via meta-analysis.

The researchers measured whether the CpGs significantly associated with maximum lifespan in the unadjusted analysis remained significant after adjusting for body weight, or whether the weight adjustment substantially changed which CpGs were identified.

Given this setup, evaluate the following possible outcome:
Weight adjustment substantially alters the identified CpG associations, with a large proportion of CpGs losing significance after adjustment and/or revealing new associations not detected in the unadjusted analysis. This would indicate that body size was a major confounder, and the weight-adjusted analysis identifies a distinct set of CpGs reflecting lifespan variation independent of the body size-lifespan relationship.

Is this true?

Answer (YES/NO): YES